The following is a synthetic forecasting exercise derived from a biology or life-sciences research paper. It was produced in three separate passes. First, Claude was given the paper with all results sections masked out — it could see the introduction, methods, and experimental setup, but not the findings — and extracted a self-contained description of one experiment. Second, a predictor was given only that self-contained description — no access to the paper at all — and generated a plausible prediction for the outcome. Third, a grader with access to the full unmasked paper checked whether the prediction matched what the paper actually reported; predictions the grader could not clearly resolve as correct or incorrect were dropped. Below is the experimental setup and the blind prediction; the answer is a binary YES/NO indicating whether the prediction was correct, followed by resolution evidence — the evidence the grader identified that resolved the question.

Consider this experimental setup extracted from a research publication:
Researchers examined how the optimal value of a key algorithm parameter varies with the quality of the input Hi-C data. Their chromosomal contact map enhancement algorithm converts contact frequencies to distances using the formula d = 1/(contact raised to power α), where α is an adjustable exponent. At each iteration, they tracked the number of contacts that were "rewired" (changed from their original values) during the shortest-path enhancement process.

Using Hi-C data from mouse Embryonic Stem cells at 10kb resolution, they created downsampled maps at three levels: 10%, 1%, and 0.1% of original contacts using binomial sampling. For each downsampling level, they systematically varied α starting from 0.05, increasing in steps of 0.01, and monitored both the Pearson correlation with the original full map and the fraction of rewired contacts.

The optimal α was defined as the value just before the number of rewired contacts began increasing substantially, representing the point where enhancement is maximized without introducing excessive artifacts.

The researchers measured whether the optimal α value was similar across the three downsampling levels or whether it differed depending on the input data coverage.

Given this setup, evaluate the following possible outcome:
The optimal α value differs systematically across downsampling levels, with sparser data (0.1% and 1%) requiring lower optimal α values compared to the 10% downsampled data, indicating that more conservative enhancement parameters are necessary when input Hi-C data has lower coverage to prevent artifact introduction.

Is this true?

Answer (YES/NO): NO